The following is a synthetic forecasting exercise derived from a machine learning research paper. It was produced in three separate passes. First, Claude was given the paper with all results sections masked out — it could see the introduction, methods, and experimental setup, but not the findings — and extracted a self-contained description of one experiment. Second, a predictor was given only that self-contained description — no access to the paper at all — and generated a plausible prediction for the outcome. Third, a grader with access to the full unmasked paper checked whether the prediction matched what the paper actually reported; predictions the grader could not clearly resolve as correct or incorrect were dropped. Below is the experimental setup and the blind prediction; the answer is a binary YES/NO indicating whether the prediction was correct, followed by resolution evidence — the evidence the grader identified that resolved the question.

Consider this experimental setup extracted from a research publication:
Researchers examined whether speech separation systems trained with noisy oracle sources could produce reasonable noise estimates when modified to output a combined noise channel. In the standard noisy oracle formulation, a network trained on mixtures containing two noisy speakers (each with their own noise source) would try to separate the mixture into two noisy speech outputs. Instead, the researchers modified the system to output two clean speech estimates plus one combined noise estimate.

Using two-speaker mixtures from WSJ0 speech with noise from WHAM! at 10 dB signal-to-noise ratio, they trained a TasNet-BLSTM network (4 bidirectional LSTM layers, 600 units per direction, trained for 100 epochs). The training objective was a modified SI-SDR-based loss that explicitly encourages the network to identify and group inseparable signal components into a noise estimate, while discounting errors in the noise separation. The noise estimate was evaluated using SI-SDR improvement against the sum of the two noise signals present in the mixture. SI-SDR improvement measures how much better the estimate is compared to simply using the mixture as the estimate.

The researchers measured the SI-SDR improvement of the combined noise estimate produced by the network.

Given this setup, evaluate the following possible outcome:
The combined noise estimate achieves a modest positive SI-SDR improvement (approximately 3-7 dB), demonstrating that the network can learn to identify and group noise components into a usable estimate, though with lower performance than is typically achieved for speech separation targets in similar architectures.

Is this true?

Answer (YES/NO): YES